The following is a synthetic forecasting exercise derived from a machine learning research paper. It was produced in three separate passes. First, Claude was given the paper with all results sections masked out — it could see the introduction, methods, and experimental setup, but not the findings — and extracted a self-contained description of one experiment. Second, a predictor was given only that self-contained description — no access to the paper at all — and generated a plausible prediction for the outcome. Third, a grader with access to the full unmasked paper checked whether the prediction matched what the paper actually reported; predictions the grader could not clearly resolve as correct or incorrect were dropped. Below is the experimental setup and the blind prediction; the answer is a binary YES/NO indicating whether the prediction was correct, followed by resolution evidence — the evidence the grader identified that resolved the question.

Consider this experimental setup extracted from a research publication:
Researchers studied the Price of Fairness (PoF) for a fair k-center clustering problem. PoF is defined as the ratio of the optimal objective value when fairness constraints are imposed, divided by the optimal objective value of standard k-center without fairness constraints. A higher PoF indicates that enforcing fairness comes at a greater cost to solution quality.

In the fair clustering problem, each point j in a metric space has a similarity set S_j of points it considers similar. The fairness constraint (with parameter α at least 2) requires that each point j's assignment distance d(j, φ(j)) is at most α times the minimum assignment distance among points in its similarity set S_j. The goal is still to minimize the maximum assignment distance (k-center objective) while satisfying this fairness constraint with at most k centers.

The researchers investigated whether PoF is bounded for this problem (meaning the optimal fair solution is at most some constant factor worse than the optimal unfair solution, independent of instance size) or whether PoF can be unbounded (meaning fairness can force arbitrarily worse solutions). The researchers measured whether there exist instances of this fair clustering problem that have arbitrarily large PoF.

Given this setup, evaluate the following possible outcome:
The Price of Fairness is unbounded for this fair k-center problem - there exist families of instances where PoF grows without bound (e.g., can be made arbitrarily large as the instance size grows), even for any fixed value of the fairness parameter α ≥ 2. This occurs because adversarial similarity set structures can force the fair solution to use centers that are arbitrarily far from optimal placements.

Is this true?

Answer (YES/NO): YES